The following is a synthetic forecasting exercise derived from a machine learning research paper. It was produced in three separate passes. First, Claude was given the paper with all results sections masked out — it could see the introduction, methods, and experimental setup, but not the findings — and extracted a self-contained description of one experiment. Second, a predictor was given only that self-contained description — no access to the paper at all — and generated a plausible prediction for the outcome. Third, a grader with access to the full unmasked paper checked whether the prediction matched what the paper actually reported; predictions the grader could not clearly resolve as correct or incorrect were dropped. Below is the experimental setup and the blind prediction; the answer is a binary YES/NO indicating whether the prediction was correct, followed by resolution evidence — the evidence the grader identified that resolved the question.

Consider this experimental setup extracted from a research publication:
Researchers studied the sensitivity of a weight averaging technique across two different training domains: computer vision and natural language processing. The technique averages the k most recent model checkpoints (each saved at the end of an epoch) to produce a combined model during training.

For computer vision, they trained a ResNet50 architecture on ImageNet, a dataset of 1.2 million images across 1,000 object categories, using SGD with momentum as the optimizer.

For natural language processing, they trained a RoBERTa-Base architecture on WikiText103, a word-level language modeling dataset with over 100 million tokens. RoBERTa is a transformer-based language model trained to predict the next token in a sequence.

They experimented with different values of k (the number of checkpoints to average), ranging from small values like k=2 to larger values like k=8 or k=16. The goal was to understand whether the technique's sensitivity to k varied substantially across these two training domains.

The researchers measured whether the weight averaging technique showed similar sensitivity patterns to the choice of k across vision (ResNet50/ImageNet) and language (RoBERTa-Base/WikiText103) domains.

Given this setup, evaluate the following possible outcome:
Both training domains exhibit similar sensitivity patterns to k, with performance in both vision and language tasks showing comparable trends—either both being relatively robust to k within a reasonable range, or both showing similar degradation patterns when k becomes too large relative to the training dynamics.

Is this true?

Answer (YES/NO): YES